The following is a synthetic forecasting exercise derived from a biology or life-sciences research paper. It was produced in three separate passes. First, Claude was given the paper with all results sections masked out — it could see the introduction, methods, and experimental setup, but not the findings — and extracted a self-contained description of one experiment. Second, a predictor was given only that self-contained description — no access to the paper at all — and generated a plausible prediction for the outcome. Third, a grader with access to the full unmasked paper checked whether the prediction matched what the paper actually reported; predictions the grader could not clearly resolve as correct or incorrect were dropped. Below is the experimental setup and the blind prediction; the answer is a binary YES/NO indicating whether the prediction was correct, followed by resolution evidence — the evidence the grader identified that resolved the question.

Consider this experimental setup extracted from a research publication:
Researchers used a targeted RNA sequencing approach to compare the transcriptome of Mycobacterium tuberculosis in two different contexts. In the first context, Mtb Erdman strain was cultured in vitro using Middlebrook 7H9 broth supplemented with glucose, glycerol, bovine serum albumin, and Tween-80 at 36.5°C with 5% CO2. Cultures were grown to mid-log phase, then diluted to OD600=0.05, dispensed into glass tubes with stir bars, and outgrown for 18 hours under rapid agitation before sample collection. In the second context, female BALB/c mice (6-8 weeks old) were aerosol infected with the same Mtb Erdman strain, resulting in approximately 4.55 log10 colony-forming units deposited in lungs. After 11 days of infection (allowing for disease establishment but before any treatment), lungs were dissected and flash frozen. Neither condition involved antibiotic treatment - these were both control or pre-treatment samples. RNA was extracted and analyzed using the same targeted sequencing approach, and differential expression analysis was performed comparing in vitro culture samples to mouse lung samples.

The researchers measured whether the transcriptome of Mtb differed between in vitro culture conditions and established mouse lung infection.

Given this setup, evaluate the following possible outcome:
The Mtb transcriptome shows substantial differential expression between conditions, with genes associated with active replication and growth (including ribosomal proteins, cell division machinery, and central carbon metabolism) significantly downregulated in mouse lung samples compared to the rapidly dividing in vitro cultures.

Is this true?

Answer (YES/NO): NO